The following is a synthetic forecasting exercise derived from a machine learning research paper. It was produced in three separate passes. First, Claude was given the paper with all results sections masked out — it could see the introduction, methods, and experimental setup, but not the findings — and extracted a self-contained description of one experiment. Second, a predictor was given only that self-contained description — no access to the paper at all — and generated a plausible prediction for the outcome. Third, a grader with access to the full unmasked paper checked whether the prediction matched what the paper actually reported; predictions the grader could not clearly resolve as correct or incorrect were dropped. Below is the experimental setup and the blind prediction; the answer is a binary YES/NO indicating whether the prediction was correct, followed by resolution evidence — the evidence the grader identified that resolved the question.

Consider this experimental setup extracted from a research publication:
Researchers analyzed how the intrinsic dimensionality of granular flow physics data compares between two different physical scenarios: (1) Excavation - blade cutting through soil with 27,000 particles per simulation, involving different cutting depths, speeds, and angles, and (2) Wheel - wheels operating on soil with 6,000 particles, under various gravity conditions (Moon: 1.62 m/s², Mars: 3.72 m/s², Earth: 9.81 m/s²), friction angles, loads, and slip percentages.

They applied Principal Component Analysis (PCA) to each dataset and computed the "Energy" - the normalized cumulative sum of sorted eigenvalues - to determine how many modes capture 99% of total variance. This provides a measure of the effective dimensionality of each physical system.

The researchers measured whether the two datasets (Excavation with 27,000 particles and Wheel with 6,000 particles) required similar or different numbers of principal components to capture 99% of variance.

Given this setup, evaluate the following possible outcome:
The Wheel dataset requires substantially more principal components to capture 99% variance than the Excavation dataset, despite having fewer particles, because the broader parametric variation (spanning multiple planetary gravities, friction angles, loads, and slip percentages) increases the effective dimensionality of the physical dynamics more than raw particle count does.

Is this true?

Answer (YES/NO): NO